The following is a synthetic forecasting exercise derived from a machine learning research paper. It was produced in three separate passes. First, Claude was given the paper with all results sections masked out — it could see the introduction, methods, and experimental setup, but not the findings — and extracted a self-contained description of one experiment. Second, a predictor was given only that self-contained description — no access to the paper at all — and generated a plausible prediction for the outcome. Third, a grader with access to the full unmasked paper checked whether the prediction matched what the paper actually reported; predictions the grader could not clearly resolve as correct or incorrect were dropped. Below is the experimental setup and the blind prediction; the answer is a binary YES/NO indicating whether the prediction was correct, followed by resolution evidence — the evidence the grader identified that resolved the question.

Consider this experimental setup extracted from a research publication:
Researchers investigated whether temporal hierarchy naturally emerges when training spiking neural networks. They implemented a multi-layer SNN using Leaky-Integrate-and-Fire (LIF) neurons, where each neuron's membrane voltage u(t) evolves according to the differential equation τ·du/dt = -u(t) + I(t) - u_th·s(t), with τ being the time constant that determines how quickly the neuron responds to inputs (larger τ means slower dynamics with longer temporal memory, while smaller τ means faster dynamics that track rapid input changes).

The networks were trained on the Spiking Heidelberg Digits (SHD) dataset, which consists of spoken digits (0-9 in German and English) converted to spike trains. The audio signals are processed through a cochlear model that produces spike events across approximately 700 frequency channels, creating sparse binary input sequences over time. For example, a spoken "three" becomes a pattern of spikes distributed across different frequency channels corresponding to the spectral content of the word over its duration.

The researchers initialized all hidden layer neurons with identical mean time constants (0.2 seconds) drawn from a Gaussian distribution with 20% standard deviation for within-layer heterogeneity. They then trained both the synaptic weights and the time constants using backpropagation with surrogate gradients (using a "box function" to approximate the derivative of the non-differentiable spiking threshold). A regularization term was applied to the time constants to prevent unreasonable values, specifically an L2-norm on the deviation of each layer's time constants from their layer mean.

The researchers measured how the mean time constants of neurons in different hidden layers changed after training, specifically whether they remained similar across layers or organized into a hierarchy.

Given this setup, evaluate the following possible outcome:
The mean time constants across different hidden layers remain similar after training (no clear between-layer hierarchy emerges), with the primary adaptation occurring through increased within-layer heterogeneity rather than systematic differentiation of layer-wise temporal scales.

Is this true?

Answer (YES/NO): NO